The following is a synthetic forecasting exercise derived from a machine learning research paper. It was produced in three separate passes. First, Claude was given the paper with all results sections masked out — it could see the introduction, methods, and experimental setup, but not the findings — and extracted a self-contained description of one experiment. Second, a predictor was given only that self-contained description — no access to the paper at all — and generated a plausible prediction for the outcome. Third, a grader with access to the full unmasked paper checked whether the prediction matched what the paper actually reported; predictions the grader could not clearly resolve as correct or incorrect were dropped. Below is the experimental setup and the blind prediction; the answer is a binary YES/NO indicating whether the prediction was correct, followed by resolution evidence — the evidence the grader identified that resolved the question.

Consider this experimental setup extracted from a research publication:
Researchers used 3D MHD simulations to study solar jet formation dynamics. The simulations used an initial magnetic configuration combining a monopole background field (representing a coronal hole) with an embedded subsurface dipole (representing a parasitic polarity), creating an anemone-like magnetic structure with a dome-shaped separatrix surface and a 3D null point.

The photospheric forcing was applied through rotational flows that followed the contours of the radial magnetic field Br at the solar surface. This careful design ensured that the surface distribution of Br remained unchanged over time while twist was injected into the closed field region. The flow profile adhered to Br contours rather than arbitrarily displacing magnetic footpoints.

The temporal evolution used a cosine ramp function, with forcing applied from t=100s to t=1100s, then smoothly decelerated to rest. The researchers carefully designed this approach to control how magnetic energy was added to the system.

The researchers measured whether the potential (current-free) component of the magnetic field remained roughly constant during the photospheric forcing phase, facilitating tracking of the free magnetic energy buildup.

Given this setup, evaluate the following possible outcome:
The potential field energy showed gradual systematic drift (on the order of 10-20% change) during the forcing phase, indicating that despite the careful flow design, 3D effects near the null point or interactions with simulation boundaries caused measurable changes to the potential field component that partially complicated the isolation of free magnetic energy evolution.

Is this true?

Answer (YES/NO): NO